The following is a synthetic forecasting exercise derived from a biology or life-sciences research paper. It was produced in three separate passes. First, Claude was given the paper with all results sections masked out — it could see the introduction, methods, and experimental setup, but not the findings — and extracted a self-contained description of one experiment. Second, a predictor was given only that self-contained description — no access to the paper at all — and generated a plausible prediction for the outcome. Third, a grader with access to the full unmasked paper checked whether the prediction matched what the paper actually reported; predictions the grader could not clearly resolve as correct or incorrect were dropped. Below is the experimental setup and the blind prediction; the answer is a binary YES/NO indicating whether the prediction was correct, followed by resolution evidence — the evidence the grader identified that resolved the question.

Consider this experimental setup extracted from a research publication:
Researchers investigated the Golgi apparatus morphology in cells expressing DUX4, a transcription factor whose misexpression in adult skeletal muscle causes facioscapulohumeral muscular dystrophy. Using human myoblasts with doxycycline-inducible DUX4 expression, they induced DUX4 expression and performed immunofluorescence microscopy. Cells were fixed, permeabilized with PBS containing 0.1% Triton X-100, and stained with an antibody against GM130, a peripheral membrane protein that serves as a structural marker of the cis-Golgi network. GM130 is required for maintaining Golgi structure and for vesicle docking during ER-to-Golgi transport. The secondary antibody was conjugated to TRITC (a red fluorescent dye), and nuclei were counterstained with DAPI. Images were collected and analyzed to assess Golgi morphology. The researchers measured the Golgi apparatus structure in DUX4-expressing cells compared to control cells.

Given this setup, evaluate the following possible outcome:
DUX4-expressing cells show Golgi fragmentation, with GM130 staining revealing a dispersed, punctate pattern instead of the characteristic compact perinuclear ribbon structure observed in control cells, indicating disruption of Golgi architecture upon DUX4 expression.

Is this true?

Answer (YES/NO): YES